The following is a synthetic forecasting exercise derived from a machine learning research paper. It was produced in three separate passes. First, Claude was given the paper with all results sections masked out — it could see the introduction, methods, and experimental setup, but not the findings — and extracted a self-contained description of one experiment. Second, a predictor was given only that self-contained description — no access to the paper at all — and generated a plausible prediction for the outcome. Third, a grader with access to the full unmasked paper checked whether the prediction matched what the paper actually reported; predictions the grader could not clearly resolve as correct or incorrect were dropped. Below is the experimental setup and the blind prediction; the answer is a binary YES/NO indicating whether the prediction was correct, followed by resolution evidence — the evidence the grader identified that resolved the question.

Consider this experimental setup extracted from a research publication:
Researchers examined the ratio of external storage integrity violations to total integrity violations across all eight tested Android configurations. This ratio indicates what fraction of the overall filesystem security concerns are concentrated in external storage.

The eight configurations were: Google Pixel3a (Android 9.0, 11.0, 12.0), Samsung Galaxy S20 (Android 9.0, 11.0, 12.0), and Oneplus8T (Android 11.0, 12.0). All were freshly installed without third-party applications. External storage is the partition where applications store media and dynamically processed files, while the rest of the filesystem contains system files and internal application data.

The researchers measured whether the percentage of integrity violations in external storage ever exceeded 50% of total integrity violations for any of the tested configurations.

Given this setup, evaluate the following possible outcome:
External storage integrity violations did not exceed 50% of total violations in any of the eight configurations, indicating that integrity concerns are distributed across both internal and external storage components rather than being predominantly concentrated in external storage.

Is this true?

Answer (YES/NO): YES